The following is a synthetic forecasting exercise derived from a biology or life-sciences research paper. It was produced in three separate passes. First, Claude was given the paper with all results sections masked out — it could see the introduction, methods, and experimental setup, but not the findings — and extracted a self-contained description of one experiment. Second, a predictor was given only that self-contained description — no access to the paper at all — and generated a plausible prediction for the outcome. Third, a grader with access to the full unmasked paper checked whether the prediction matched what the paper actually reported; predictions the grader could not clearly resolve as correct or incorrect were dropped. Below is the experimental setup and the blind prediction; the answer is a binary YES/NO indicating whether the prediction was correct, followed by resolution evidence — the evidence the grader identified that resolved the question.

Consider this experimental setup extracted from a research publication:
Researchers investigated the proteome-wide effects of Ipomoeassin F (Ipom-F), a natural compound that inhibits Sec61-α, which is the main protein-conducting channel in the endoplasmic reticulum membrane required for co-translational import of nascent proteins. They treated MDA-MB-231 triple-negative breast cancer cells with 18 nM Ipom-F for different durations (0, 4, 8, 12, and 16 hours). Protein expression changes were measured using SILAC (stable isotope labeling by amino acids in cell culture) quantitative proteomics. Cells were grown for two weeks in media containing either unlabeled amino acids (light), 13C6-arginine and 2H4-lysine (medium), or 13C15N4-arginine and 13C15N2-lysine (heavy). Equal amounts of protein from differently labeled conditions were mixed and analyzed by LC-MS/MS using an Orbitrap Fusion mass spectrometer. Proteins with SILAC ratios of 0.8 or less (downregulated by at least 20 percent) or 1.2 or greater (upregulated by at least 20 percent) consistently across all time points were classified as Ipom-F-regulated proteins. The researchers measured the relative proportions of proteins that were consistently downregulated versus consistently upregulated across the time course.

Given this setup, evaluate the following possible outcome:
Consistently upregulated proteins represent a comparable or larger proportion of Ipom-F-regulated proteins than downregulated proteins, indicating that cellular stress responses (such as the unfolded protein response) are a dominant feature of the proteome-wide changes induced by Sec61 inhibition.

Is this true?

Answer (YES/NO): NO